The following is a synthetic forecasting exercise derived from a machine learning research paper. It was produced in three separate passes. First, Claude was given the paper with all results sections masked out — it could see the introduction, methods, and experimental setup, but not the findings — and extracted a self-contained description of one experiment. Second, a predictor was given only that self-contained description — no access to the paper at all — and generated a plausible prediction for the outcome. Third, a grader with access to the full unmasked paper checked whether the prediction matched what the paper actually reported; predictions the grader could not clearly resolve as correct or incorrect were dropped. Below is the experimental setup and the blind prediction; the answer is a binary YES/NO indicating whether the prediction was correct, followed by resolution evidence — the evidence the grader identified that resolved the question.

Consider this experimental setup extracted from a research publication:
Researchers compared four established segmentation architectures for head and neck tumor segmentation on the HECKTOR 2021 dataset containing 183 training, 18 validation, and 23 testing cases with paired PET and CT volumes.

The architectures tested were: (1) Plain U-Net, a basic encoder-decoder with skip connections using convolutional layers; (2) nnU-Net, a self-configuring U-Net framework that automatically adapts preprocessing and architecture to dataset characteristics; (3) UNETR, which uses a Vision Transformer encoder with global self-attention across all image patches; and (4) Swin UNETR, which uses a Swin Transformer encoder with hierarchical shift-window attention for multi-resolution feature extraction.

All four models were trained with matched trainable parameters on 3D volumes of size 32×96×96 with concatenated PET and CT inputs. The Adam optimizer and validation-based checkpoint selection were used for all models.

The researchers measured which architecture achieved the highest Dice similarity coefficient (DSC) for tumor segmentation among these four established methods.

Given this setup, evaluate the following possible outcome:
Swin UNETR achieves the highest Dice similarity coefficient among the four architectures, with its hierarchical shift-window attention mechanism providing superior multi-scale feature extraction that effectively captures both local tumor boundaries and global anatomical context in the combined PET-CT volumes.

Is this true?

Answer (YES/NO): NO